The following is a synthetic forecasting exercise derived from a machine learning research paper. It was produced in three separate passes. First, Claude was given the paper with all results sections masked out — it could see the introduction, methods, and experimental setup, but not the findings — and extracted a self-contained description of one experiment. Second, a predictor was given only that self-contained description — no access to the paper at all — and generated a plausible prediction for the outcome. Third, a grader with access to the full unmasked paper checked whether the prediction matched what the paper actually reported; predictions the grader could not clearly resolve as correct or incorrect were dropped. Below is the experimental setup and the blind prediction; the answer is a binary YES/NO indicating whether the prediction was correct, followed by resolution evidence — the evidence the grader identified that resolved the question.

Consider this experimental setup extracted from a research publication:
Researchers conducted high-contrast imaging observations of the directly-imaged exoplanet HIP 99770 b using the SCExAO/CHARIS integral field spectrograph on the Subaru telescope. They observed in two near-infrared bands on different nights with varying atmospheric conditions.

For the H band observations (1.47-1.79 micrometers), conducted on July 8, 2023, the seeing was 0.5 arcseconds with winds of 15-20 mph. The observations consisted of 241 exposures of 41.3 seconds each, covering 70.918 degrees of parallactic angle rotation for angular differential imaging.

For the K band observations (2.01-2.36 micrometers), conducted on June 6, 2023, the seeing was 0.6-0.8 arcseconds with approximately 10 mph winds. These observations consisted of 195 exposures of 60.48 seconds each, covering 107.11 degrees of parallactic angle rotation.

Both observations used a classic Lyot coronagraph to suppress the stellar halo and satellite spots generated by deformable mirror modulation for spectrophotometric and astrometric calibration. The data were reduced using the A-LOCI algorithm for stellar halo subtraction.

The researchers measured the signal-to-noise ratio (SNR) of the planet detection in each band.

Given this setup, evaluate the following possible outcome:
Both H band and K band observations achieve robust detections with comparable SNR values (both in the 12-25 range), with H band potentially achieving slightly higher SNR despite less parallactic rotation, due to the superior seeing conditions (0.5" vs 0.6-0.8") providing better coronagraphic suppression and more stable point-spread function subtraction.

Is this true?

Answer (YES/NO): NO